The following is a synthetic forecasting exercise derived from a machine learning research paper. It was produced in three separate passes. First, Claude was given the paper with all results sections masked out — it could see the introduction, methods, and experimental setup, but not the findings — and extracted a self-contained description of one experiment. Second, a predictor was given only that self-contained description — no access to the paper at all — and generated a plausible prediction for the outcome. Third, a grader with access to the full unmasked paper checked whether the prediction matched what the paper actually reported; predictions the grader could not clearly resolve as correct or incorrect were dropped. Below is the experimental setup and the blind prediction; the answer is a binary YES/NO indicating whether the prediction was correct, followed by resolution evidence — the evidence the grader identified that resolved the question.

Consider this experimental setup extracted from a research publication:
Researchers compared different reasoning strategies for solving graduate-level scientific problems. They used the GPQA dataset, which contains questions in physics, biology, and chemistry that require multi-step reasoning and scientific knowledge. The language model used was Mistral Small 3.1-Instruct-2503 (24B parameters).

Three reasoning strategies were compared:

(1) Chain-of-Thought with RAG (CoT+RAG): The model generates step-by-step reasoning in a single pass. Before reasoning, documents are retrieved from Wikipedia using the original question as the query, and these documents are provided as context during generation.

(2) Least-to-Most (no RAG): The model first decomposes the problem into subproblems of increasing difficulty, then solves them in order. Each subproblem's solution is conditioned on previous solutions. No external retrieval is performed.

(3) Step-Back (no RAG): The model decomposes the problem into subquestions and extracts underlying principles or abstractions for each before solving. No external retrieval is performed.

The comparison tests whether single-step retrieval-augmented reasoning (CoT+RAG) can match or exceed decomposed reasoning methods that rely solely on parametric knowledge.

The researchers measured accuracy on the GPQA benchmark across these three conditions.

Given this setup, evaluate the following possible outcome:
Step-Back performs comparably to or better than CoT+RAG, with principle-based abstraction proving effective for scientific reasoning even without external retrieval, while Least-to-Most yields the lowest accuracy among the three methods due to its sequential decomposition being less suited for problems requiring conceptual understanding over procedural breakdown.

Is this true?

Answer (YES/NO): NO